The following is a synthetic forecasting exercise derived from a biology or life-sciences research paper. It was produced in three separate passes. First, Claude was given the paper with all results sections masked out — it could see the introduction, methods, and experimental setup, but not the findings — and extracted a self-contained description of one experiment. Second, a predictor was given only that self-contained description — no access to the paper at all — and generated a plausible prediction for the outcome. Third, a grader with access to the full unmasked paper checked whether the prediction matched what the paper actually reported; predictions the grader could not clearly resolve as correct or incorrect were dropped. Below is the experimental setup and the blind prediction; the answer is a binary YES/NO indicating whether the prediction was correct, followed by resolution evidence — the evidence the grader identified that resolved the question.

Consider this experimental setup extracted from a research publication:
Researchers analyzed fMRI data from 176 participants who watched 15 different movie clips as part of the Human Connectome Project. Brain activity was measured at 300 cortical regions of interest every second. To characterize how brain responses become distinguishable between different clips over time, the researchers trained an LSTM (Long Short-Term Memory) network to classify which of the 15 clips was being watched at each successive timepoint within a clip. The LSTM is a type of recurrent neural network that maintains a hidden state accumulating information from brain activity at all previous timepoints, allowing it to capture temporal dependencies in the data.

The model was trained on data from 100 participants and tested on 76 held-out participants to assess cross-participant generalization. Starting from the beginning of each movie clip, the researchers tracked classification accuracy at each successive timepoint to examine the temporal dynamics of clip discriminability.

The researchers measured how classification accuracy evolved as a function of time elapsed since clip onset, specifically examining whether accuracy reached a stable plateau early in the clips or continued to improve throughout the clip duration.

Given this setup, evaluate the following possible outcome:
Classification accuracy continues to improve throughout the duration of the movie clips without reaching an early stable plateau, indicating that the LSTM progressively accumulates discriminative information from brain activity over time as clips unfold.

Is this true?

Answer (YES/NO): NO